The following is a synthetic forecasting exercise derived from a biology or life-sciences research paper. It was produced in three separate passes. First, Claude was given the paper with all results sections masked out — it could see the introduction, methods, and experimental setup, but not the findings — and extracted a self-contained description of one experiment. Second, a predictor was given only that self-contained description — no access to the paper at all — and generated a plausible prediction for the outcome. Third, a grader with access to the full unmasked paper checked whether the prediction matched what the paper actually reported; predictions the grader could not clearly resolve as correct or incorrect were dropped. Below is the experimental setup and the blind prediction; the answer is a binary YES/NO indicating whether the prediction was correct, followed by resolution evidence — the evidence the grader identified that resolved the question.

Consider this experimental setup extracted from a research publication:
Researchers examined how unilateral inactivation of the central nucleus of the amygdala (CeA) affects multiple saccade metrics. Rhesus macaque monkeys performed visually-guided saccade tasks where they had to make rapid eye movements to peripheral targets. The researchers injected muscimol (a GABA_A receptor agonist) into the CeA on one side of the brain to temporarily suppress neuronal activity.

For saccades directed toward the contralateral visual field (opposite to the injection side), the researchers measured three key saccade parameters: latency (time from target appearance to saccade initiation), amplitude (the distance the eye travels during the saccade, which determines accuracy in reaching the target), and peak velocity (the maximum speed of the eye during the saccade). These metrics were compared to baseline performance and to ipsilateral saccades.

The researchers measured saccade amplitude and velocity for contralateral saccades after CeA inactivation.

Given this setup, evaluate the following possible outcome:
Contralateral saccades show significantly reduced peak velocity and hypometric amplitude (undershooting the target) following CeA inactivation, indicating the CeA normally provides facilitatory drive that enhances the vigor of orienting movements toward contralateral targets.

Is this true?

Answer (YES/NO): YES